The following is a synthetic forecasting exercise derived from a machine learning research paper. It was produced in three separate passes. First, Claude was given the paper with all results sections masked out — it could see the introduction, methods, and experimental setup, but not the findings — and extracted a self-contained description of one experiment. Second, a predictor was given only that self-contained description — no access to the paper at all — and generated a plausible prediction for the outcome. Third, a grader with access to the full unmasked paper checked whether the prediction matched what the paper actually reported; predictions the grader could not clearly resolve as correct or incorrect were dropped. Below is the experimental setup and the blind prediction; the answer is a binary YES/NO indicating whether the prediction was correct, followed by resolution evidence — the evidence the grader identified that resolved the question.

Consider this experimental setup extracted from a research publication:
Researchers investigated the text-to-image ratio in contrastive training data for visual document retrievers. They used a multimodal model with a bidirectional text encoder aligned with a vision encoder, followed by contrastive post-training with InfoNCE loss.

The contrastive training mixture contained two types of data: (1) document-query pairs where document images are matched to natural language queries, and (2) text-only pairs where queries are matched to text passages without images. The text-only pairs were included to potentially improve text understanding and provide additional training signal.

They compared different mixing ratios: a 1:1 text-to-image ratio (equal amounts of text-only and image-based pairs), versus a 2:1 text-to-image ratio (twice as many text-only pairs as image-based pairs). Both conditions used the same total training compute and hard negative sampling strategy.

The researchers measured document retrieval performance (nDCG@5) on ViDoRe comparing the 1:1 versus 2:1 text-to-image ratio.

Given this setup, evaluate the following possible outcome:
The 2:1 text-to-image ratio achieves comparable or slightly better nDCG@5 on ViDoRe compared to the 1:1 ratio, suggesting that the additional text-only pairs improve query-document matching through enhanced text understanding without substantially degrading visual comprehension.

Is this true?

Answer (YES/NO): YES